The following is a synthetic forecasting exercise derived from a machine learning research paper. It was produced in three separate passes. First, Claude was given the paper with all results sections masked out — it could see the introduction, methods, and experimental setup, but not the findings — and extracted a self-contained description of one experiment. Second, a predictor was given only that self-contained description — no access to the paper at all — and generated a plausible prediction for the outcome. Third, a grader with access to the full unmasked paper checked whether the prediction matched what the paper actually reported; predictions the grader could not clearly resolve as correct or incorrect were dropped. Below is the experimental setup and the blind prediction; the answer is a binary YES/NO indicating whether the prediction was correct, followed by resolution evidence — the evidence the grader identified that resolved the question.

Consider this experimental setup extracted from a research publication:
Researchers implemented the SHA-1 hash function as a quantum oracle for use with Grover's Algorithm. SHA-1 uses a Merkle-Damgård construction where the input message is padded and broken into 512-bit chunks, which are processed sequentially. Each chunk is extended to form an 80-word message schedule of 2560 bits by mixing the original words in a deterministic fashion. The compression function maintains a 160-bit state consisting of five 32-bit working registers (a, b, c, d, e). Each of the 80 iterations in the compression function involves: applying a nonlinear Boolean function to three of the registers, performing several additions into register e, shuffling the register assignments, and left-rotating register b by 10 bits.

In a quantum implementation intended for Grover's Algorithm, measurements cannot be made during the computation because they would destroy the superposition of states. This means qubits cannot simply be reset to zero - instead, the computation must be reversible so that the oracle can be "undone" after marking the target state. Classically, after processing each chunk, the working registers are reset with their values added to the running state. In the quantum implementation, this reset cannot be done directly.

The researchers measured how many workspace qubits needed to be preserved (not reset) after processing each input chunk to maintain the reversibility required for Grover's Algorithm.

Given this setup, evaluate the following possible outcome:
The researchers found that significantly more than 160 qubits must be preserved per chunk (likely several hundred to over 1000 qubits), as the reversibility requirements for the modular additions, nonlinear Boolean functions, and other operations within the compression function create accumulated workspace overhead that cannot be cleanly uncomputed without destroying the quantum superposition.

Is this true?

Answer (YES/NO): NO